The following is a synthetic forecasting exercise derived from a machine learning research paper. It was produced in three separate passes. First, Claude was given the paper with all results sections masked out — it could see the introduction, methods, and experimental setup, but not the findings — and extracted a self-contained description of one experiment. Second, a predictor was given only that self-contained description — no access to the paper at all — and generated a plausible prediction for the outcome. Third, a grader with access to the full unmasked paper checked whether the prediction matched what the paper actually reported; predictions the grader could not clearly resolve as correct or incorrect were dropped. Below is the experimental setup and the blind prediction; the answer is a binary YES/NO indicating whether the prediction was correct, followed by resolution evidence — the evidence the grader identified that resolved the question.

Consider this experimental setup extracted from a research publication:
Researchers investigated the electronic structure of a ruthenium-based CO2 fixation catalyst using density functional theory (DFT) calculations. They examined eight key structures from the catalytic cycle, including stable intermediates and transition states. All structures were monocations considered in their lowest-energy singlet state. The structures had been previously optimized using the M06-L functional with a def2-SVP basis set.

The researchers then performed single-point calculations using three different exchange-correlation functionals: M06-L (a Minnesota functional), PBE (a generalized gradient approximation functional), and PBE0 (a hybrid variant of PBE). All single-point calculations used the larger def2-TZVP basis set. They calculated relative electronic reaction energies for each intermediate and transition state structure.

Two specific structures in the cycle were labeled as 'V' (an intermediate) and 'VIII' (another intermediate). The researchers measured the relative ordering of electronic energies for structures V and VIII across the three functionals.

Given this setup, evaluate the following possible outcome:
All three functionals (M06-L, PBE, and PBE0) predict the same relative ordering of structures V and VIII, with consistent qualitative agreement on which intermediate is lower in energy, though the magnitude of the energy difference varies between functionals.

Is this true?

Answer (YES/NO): NO